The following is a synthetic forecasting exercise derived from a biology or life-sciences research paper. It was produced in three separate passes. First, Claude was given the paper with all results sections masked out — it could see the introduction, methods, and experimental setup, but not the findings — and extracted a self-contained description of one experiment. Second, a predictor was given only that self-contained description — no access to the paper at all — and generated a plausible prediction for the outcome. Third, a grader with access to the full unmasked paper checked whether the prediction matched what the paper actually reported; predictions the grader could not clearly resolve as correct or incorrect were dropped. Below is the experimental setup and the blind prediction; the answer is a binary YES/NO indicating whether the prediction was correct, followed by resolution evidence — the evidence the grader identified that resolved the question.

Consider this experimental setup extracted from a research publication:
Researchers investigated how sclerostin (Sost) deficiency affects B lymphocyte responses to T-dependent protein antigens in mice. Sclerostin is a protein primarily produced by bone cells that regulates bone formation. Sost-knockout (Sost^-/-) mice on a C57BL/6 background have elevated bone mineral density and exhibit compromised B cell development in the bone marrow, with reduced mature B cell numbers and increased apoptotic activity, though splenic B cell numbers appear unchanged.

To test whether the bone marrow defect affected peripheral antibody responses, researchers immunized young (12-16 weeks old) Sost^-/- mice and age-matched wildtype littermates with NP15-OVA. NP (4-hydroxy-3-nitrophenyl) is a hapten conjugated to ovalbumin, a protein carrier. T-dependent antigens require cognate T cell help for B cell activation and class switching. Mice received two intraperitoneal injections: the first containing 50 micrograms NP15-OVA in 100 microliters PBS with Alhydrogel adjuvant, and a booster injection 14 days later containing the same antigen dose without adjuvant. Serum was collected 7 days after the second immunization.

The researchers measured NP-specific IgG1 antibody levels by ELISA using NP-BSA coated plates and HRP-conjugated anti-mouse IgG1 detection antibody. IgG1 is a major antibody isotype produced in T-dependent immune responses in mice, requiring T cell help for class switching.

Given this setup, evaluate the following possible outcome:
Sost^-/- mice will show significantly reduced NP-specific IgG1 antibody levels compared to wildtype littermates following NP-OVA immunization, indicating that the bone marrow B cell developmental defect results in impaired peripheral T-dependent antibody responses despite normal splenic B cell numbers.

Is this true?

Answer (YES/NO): YES